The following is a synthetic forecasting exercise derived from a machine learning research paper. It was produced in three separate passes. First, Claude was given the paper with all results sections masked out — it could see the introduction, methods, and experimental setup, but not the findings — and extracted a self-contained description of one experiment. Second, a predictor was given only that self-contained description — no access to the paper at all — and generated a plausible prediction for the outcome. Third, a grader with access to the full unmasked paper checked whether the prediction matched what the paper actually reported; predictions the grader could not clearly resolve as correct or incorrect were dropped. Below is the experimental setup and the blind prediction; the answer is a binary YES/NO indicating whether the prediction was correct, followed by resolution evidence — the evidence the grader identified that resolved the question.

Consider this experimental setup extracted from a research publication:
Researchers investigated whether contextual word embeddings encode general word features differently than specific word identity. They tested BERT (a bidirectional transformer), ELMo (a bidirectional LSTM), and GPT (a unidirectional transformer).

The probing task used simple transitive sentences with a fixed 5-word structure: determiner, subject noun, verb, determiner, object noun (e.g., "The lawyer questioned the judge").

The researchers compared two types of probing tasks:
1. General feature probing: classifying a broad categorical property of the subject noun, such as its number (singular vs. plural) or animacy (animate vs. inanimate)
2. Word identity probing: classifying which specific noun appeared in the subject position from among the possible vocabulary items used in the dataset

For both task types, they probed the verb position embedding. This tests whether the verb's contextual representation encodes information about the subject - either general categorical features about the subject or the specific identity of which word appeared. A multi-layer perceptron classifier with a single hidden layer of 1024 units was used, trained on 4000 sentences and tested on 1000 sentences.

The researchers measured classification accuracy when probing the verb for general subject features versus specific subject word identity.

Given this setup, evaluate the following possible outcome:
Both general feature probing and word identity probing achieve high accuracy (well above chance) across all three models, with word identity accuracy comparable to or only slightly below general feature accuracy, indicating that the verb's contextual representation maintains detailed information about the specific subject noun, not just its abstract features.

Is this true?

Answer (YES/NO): NO